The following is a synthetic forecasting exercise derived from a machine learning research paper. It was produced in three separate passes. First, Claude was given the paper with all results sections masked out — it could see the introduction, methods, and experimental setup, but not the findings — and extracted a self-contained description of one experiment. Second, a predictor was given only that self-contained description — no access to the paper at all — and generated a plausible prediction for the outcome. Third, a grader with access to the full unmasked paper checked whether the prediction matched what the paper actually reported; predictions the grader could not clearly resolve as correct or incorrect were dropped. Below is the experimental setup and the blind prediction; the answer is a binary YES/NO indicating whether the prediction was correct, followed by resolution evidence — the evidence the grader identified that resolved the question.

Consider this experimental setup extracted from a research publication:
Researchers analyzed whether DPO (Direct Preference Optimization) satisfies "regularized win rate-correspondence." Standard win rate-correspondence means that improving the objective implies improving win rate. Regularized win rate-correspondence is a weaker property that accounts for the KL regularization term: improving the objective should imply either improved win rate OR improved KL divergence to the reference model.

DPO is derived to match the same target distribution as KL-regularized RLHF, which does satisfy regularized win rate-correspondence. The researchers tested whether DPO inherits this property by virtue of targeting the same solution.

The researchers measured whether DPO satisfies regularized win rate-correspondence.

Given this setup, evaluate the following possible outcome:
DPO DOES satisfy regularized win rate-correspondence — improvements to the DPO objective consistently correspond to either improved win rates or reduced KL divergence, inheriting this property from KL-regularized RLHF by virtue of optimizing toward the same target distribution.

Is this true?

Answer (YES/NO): NO